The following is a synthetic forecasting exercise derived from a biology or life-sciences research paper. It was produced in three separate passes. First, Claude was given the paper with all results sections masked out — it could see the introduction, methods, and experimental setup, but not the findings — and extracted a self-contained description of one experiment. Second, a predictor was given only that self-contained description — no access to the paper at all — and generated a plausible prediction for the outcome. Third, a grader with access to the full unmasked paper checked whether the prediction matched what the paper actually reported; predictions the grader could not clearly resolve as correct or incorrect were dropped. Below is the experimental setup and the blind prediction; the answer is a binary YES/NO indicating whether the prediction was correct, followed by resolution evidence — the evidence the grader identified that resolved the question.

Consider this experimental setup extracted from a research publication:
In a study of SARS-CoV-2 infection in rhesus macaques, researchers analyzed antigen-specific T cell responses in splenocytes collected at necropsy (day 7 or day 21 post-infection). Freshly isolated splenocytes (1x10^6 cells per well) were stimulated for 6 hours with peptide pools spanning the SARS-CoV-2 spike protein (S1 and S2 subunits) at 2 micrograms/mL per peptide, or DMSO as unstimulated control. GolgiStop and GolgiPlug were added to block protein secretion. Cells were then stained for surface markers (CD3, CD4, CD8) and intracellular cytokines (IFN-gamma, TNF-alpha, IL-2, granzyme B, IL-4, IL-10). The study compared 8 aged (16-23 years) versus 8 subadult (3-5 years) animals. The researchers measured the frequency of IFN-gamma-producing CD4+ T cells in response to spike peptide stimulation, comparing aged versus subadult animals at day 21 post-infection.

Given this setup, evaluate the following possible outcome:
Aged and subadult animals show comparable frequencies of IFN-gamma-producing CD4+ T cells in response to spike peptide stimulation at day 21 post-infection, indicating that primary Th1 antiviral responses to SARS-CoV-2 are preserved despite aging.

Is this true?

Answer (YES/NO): NO